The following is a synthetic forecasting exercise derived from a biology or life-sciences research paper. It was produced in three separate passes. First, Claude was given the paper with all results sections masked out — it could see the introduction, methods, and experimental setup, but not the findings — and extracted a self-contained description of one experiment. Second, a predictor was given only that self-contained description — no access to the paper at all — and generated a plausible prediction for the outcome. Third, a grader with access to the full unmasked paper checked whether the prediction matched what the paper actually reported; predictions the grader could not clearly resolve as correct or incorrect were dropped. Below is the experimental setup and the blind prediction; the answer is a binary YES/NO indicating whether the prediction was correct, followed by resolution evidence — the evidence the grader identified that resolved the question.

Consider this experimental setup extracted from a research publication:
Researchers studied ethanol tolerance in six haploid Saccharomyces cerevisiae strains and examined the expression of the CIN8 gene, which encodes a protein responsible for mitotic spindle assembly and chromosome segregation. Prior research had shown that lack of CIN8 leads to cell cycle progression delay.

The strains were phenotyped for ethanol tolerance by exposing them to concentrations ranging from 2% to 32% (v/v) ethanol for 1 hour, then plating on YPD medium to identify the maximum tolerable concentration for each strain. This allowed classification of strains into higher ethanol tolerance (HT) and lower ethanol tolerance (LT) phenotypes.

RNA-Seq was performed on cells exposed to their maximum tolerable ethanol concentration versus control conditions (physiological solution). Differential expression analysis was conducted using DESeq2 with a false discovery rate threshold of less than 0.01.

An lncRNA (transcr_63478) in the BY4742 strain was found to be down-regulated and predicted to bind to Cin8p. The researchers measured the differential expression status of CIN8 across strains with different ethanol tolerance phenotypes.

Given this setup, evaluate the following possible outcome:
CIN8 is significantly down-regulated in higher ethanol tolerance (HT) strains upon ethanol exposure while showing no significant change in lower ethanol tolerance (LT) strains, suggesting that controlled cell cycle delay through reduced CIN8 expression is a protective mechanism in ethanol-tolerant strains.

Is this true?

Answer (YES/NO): NO